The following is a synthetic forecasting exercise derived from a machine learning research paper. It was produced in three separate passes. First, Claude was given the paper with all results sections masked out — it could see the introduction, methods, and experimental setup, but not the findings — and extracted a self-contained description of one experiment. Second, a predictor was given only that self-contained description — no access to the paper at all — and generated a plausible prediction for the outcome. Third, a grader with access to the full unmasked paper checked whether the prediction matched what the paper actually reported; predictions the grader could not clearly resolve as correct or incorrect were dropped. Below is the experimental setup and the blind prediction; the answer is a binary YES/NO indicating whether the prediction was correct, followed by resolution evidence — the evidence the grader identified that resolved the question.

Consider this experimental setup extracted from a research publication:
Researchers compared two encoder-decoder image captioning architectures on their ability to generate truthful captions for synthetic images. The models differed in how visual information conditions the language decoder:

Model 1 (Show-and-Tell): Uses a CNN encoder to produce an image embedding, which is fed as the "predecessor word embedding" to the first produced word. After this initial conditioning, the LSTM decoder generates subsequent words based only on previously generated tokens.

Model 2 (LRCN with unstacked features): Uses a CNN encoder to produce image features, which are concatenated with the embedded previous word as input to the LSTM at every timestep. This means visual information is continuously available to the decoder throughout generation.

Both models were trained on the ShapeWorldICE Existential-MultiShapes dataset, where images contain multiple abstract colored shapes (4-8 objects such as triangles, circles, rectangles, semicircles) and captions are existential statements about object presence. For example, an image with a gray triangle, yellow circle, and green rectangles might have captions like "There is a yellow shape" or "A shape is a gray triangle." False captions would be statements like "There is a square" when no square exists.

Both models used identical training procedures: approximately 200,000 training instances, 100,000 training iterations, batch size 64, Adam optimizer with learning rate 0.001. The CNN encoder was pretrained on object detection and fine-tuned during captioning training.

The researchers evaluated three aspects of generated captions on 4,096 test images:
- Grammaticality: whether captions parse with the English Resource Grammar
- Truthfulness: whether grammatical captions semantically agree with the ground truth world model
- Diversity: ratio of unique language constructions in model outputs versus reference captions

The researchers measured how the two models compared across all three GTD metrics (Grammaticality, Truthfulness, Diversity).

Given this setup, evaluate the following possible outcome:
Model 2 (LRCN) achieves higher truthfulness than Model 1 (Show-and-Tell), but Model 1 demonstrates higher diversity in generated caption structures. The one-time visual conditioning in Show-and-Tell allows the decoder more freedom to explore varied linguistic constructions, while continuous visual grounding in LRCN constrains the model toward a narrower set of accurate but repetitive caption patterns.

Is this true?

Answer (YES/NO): NO